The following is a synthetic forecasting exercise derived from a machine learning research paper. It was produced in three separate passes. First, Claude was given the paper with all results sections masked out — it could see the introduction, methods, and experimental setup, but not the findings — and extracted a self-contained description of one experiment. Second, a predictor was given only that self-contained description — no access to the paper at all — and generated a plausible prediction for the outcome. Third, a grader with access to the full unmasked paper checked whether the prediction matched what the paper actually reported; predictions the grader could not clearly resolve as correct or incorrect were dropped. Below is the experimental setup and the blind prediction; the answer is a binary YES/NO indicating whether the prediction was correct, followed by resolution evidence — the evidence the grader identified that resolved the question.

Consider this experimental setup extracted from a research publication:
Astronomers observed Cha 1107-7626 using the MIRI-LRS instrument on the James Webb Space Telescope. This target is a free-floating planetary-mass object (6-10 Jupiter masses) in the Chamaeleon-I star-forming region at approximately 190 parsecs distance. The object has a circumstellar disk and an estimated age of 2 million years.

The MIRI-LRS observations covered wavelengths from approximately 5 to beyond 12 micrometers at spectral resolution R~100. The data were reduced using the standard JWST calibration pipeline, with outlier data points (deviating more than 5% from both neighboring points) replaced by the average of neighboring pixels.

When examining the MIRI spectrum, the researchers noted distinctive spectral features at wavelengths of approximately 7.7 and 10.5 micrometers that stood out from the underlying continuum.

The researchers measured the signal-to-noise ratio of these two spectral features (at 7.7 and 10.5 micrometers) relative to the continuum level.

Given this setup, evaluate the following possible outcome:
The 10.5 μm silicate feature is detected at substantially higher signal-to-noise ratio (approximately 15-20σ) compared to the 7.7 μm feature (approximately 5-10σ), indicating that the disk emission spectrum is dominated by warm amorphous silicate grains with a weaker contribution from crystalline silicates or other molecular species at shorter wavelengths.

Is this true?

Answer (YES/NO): NO